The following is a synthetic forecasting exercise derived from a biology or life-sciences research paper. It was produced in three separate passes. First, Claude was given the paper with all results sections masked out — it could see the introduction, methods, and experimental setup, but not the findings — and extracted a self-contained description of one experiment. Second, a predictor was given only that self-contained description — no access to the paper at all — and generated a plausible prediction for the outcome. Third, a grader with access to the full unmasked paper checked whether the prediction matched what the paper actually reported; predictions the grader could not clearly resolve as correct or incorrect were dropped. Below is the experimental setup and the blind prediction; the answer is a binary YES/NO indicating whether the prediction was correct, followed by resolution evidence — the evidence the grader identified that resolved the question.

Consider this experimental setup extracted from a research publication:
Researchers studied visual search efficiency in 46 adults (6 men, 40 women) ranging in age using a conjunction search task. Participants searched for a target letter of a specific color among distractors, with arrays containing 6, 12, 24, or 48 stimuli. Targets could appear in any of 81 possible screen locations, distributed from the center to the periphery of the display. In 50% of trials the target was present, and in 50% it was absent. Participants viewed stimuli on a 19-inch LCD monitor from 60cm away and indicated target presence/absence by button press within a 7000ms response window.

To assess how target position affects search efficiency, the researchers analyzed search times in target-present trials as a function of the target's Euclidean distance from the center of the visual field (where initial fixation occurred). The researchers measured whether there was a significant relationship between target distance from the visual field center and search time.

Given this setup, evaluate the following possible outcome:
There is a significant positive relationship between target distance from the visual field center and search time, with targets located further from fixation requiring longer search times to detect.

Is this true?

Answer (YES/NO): YES